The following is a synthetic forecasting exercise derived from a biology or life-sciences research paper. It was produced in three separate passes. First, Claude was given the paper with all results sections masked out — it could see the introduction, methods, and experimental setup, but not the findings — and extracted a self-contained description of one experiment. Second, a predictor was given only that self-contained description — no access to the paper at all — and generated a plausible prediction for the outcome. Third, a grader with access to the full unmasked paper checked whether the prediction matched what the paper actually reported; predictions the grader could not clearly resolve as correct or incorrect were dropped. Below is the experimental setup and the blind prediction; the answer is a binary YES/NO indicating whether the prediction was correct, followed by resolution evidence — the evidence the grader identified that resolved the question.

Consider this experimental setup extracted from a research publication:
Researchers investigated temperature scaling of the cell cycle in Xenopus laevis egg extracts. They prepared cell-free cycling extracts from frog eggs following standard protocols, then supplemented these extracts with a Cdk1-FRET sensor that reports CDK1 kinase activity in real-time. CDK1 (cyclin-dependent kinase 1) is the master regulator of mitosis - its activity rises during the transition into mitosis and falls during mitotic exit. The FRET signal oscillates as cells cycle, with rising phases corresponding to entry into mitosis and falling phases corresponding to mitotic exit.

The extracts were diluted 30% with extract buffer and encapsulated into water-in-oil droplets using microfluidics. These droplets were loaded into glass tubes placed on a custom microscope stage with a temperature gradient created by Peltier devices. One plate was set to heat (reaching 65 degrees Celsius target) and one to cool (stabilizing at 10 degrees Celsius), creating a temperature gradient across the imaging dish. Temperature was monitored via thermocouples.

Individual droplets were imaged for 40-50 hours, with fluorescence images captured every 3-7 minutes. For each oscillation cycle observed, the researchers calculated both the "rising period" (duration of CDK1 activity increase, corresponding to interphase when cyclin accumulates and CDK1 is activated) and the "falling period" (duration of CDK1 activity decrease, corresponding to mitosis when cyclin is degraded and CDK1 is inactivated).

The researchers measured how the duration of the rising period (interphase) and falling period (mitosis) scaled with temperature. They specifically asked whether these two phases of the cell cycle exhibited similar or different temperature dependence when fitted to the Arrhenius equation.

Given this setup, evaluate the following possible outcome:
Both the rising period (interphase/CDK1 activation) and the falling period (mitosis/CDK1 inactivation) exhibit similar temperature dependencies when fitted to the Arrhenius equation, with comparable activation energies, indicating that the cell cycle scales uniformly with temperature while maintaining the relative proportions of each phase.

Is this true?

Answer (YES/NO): NO